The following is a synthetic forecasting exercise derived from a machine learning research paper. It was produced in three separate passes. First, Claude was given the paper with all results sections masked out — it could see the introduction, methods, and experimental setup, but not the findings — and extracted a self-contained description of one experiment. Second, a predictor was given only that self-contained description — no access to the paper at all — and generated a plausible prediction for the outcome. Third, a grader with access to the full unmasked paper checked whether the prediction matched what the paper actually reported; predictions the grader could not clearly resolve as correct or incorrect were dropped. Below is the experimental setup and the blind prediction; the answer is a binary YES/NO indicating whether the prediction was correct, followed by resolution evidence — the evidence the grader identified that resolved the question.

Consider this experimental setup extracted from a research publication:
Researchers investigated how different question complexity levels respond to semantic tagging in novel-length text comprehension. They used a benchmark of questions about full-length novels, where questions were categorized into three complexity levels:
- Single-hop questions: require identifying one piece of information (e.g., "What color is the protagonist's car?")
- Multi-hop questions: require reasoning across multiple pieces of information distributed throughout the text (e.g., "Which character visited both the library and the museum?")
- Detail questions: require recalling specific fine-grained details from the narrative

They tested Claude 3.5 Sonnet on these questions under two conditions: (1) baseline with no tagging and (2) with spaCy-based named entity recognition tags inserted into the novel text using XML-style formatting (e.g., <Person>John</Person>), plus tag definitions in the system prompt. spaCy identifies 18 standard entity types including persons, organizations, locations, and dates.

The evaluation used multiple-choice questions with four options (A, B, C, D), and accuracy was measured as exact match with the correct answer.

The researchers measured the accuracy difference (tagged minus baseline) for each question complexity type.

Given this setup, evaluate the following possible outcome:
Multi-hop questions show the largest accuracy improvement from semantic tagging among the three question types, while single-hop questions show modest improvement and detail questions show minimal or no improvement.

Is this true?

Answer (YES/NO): NO